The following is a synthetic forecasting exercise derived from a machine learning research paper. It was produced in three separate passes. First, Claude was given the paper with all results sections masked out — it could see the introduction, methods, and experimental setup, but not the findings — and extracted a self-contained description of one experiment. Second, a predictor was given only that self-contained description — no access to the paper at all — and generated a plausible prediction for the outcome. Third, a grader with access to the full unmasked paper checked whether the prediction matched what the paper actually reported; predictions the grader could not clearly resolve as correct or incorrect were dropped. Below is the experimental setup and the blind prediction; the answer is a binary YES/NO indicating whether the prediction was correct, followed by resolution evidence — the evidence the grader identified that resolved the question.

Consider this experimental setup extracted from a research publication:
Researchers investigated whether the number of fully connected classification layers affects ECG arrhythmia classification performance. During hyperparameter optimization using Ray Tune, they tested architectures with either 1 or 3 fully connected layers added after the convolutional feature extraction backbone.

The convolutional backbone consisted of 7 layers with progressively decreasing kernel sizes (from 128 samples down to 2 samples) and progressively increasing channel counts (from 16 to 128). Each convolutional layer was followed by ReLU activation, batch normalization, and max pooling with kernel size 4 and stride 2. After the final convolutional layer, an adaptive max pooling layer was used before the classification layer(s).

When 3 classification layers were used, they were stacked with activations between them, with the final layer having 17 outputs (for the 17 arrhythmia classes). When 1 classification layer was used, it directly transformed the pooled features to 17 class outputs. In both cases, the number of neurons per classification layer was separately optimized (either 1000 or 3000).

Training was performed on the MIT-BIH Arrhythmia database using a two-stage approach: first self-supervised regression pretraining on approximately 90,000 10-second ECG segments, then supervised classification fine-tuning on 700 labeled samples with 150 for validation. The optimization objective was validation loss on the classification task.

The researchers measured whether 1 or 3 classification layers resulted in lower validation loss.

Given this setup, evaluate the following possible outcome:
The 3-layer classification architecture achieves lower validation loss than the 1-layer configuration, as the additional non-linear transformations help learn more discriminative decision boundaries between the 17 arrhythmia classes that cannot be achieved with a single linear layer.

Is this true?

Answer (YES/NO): NO